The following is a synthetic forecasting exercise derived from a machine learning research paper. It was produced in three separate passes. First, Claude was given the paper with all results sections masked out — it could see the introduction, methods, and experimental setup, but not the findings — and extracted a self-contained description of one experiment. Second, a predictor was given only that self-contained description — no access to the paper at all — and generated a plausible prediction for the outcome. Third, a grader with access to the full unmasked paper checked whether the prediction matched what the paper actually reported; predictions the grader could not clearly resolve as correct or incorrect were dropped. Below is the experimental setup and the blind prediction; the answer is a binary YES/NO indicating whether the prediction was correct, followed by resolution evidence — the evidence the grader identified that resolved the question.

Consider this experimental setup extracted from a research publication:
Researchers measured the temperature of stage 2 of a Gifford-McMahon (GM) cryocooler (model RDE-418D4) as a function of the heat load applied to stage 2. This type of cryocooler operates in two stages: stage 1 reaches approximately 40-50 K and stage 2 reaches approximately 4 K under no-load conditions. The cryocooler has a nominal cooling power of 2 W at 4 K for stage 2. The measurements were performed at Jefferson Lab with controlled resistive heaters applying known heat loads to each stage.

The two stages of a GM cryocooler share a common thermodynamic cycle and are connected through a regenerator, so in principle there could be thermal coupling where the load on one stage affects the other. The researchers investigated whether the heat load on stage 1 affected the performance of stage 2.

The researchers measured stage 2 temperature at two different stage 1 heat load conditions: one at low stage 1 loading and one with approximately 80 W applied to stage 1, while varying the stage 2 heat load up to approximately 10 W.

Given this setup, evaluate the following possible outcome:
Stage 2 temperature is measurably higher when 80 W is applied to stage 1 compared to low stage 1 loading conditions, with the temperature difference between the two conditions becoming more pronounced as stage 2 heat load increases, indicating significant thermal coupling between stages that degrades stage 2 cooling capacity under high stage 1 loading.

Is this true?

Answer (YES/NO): NO